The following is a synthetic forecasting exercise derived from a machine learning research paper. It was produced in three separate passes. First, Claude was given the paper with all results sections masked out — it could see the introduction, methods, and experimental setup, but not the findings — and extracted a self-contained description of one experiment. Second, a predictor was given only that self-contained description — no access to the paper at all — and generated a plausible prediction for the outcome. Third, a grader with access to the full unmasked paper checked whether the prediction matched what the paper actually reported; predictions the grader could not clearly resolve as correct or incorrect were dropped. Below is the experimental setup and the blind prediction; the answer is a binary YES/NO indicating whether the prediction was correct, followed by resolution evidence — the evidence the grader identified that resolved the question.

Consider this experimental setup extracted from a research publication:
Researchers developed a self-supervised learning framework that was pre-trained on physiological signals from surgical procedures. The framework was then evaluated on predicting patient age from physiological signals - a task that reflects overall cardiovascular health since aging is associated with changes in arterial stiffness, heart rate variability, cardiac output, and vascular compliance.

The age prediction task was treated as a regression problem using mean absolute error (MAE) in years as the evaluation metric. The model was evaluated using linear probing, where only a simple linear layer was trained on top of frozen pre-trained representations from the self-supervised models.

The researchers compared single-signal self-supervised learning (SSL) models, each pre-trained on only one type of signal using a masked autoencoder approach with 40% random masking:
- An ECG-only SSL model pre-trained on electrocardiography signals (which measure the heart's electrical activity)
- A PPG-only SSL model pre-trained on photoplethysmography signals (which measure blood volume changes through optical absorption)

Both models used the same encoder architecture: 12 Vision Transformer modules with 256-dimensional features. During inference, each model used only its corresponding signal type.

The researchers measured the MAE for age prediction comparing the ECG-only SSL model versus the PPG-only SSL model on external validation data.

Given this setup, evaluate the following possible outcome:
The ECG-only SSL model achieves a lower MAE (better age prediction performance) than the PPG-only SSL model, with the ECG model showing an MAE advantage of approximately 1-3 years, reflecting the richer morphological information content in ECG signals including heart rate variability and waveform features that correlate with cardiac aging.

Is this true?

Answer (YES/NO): YES